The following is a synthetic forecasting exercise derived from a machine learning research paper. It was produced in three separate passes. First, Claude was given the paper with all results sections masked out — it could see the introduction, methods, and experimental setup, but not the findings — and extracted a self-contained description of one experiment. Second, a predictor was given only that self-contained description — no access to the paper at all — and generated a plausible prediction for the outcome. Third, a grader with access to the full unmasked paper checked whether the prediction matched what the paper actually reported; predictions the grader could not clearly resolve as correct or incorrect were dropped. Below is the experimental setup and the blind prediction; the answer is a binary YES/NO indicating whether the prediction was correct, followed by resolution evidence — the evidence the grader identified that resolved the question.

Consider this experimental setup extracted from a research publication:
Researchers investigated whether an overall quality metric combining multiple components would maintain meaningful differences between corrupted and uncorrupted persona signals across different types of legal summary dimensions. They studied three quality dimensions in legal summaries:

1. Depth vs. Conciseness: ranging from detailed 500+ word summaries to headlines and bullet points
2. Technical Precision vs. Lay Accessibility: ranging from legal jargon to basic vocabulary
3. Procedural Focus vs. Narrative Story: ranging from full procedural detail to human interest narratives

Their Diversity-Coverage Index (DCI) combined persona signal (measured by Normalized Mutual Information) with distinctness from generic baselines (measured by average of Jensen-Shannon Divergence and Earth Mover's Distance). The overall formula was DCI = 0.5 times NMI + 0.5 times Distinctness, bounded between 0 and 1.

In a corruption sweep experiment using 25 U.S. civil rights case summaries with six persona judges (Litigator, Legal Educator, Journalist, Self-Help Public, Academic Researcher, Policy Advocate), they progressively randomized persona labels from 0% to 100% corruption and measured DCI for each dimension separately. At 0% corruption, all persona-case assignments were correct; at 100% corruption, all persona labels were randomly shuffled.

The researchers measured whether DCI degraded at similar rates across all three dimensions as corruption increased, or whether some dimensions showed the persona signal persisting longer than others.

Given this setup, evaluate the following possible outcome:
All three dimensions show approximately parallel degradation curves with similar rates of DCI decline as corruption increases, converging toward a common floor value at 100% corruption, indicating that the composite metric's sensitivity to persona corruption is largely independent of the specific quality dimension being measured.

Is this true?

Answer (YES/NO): NO